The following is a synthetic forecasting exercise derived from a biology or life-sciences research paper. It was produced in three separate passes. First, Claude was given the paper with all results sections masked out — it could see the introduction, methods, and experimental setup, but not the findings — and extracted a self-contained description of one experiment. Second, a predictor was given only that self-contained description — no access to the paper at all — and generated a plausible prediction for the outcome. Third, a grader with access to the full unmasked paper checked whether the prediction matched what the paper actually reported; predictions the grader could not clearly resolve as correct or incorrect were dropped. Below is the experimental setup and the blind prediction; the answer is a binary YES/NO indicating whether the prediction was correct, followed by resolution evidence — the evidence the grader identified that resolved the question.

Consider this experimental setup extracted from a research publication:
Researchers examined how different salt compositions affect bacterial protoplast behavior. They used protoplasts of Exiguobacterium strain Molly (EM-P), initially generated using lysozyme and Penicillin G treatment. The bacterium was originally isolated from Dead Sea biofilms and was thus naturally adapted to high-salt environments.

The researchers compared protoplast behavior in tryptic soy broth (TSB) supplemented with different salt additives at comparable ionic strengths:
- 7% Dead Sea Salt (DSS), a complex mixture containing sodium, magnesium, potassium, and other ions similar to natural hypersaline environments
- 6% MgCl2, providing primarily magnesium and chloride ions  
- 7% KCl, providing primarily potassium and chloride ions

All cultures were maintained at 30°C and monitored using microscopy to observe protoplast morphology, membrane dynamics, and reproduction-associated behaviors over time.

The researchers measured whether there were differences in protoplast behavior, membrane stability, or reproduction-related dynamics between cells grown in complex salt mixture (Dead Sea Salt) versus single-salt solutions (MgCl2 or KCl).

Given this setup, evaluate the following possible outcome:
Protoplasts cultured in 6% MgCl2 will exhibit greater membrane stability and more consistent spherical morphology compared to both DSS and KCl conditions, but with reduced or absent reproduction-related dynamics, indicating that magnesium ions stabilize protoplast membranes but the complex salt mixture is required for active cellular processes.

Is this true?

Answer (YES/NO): NO